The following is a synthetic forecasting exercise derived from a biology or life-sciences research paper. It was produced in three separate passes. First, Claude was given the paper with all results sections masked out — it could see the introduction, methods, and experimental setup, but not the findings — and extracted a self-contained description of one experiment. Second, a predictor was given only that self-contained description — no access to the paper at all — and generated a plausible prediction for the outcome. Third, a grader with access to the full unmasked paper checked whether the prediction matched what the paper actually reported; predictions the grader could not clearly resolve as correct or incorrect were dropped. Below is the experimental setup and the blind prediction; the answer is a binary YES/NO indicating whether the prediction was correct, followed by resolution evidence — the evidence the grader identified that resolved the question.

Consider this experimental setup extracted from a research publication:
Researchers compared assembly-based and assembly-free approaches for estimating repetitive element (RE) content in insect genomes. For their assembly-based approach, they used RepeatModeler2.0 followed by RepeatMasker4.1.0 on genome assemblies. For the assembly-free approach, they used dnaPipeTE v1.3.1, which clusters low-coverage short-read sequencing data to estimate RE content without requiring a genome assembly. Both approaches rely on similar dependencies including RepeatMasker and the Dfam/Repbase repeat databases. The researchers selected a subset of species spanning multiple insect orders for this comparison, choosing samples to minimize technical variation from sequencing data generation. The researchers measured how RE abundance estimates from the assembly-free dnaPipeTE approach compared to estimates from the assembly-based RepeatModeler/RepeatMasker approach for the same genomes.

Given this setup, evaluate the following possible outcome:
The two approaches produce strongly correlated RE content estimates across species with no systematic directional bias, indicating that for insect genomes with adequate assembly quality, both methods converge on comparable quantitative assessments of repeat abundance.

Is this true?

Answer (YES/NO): NO